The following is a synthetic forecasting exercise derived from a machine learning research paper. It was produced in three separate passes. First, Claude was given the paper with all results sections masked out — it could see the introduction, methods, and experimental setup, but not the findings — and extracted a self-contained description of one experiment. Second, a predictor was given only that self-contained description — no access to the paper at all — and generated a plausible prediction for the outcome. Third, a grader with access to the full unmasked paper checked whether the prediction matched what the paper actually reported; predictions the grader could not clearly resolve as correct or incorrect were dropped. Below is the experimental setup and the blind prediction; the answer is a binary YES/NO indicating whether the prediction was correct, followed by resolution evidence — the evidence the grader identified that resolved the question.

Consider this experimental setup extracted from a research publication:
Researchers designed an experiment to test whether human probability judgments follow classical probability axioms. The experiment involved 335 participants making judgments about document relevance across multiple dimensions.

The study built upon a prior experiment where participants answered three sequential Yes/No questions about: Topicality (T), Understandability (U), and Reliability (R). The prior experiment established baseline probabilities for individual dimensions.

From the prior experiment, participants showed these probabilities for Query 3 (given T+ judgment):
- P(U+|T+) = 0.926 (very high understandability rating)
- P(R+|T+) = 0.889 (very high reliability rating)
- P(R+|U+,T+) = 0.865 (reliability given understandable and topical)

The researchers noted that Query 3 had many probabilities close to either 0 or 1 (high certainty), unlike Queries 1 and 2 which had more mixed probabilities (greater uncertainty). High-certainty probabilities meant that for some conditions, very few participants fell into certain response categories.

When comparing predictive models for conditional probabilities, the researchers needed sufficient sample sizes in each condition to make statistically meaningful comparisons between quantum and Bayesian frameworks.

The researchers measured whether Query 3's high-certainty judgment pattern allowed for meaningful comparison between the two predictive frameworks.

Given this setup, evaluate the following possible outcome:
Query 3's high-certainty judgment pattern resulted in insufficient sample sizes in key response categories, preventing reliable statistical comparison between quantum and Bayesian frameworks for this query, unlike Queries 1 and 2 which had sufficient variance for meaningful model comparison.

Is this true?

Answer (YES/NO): YES